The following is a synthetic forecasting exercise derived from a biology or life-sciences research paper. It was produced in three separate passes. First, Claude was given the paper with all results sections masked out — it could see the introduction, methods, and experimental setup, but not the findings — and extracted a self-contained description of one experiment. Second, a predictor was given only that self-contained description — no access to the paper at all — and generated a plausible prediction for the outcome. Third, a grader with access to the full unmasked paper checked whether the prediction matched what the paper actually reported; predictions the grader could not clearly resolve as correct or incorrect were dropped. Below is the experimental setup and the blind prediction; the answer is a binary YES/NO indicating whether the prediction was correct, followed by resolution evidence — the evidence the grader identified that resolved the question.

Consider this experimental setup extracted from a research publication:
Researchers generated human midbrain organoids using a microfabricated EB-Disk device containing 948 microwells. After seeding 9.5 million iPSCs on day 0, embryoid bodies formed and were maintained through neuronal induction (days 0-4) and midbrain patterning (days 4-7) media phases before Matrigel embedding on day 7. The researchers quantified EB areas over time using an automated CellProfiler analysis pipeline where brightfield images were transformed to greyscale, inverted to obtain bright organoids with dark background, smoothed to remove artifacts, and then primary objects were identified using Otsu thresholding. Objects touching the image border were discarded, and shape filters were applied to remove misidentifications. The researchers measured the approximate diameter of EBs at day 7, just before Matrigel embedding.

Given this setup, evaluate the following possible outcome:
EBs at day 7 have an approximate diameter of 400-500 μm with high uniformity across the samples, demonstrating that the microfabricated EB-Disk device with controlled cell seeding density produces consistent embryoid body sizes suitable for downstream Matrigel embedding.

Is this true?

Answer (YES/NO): YES